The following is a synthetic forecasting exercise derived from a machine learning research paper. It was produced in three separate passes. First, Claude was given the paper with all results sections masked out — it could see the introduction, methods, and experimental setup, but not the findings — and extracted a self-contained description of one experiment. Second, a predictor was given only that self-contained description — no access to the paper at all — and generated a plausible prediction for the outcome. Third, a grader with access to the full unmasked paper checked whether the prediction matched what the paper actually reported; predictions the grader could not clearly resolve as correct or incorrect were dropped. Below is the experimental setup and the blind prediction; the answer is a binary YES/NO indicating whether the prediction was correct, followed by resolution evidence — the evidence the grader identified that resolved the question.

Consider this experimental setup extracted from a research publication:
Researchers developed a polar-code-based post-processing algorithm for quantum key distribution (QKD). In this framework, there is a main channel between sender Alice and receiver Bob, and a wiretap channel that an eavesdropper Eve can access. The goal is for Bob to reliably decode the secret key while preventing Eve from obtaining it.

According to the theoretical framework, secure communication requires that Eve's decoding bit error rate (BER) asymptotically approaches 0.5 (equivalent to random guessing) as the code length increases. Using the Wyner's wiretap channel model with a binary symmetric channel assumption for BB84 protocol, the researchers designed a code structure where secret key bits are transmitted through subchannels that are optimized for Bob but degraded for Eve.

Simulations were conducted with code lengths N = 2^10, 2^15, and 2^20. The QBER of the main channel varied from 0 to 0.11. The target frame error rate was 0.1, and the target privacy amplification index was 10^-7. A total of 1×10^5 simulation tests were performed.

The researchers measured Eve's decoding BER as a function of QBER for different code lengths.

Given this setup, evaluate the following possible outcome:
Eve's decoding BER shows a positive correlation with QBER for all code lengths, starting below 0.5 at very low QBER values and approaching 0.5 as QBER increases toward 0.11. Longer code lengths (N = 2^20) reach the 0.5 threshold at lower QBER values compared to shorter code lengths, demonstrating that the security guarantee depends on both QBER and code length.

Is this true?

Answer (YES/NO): NO